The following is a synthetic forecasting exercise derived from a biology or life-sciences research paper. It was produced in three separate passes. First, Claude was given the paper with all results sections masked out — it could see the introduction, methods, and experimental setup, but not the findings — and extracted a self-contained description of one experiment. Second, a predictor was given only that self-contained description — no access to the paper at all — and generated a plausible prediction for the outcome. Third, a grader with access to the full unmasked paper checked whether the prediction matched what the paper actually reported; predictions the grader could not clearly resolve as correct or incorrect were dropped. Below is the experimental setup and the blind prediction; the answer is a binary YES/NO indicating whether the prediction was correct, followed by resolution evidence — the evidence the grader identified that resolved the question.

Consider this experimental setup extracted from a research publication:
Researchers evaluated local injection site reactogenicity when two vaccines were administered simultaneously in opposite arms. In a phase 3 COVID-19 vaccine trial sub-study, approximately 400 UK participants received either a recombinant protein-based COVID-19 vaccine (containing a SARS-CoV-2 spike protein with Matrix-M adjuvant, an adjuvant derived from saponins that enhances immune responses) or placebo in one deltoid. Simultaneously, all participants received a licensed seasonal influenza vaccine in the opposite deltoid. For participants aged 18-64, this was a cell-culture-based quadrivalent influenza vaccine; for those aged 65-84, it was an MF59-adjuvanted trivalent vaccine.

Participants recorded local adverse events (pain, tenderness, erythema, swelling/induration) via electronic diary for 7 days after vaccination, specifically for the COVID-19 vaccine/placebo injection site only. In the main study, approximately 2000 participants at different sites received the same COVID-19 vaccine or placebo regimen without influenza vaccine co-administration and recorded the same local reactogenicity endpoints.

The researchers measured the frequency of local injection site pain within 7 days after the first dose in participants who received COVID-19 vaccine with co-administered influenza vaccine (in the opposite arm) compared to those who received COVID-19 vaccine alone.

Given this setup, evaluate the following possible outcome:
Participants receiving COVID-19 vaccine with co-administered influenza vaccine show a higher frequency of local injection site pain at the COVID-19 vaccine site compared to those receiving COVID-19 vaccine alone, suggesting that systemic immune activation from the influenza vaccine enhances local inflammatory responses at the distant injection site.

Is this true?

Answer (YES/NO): YES